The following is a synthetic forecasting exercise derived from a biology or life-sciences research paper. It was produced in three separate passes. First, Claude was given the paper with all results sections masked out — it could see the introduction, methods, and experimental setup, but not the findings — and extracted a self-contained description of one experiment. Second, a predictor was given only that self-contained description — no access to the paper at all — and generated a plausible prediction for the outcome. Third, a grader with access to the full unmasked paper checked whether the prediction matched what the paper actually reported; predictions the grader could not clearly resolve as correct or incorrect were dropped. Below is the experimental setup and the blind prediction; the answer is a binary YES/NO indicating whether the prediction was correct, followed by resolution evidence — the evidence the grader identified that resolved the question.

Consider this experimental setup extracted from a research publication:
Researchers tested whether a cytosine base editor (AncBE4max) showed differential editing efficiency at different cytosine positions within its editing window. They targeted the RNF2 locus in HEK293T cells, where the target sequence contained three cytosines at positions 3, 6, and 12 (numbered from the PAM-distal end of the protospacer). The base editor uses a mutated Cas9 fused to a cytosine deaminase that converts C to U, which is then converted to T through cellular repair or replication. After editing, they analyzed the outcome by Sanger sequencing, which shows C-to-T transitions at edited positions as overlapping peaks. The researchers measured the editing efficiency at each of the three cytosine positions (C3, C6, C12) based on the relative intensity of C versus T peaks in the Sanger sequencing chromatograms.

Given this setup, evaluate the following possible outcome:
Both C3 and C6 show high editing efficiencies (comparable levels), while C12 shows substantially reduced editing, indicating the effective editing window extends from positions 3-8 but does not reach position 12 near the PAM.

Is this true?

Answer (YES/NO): NO